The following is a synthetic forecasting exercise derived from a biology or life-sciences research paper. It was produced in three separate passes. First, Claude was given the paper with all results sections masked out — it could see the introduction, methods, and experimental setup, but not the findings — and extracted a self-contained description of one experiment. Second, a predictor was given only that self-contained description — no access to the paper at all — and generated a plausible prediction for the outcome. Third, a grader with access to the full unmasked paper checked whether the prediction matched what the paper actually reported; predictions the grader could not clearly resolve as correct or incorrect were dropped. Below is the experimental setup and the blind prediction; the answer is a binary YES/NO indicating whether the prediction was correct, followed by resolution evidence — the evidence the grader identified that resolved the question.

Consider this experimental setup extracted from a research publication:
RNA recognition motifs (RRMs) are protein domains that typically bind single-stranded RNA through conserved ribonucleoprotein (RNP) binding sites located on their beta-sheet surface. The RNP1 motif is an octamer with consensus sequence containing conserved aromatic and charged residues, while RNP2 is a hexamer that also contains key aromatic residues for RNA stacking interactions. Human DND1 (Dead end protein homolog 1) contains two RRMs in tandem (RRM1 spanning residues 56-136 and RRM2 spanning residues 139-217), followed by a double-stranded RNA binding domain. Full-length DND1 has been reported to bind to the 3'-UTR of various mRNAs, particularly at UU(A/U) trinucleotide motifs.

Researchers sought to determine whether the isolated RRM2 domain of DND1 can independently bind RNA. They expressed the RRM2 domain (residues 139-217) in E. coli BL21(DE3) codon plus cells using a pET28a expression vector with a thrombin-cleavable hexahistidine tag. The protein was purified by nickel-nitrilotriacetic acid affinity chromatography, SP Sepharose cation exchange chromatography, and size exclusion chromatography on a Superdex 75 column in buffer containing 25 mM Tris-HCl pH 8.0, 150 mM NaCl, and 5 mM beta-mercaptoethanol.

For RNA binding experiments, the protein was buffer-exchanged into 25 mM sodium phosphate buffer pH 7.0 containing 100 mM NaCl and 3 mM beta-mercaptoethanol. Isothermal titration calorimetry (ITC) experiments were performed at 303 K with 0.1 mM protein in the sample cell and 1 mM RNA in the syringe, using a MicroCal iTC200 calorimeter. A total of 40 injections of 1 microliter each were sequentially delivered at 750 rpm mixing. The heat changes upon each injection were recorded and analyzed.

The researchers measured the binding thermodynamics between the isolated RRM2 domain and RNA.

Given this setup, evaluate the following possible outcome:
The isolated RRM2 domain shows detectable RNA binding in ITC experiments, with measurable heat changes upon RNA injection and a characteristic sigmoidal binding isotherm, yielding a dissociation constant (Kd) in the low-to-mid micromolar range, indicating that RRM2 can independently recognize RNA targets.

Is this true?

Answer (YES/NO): NO